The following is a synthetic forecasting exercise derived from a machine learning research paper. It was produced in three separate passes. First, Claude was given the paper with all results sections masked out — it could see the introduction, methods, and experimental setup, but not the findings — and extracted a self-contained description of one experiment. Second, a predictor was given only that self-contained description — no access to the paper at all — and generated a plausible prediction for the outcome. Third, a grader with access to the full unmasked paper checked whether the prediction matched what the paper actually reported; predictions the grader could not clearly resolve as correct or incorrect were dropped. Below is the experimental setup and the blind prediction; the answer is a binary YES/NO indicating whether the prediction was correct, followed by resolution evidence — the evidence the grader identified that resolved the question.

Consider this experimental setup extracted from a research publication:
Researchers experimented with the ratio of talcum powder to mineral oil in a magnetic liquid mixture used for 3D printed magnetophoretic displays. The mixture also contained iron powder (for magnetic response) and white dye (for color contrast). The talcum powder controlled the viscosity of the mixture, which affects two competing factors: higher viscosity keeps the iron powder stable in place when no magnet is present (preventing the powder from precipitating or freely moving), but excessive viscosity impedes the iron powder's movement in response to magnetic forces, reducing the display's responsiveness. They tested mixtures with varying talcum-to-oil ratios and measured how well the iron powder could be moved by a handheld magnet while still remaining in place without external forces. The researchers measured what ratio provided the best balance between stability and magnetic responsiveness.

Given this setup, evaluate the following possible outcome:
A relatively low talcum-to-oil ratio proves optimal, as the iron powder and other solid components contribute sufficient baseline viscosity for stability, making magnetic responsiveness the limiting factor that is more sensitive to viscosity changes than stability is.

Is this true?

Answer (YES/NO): NO